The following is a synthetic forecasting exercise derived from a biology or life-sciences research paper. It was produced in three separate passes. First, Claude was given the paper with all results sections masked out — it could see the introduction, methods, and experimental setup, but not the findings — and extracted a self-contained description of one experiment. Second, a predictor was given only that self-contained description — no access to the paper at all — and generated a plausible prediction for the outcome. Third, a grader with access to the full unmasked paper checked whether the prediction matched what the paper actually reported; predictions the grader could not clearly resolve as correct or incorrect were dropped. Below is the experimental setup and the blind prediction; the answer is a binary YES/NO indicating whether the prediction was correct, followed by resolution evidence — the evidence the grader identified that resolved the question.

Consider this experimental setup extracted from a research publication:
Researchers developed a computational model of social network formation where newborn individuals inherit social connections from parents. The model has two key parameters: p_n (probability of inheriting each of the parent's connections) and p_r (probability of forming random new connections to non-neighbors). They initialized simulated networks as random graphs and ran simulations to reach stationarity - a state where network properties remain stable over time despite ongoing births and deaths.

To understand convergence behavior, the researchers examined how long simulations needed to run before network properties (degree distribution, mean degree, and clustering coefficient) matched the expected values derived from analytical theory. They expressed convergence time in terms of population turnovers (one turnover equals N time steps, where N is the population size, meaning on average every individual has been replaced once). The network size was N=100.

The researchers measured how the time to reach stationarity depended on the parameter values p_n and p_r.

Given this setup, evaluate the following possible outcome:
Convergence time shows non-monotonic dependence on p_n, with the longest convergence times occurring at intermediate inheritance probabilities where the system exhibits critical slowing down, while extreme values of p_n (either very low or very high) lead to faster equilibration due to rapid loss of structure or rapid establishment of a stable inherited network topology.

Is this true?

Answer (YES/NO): NO